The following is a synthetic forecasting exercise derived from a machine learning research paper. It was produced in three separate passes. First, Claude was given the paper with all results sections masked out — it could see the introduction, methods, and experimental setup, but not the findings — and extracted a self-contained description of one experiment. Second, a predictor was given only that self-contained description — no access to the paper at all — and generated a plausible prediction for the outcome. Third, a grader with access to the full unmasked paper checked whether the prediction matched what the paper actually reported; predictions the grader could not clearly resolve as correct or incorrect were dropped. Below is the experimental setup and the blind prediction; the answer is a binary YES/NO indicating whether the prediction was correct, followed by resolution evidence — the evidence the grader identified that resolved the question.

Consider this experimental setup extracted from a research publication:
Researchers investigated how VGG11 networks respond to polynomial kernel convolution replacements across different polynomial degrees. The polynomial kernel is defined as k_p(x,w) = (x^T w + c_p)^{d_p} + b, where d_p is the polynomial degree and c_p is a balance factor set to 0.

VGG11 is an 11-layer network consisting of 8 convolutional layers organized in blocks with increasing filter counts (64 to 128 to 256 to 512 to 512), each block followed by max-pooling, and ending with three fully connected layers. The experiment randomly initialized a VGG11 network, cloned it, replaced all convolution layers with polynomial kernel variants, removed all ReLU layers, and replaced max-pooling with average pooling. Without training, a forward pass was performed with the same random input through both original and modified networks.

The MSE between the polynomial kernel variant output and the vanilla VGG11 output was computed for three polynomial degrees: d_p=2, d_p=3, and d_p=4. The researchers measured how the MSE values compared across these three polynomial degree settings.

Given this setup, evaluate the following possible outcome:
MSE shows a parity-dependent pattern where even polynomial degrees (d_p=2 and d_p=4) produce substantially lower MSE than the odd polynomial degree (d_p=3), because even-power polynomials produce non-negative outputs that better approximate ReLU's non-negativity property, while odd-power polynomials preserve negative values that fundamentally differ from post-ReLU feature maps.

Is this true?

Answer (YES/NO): NO